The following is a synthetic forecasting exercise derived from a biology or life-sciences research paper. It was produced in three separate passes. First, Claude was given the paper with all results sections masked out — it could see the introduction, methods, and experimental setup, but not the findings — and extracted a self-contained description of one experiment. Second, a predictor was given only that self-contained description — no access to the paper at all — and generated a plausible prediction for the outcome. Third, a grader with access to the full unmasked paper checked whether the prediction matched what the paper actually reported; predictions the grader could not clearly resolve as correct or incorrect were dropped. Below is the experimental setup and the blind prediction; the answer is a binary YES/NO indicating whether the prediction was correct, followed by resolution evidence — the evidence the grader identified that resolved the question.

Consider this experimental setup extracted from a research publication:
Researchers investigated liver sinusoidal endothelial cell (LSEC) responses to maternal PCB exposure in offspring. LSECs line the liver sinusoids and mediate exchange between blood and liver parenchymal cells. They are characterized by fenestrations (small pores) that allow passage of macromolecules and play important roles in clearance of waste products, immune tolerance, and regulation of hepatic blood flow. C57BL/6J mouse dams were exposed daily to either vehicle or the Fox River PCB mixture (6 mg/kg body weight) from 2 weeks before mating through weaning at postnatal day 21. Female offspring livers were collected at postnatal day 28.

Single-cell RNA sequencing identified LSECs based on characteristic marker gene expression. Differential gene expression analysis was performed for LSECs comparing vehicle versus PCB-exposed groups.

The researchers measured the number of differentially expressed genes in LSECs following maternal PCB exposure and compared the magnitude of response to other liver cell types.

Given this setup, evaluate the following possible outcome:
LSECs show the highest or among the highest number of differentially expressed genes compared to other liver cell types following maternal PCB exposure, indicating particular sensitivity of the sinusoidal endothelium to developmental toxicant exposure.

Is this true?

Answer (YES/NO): NO